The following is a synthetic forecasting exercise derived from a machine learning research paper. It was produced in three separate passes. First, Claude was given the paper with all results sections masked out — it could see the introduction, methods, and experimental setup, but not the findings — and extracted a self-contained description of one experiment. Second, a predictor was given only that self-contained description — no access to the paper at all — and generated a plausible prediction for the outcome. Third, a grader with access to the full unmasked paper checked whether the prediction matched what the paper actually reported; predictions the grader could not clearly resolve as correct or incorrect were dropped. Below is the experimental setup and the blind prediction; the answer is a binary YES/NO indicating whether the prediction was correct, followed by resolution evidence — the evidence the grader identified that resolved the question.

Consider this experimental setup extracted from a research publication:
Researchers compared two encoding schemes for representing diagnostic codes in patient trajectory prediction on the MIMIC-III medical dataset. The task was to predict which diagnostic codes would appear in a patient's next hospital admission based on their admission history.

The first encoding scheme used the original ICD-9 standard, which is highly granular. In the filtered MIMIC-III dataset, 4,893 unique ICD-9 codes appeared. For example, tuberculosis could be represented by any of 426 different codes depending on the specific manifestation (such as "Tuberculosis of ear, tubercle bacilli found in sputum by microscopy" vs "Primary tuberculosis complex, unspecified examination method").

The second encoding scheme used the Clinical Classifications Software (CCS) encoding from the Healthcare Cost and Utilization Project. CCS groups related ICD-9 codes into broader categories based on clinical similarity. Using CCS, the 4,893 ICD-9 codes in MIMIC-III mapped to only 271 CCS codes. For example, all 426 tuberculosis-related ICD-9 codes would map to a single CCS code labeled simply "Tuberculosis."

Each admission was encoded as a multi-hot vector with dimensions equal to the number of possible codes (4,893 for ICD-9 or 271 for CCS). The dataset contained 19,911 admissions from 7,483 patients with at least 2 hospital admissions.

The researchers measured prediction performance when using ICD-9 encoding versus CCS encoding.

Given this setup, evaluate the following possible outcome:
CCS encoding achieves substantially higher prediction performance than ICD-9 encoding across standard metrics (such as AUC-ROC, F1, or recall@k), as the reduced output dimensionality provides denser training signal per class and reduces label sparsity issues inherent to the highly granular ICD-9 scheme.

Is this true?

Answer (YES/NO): YES